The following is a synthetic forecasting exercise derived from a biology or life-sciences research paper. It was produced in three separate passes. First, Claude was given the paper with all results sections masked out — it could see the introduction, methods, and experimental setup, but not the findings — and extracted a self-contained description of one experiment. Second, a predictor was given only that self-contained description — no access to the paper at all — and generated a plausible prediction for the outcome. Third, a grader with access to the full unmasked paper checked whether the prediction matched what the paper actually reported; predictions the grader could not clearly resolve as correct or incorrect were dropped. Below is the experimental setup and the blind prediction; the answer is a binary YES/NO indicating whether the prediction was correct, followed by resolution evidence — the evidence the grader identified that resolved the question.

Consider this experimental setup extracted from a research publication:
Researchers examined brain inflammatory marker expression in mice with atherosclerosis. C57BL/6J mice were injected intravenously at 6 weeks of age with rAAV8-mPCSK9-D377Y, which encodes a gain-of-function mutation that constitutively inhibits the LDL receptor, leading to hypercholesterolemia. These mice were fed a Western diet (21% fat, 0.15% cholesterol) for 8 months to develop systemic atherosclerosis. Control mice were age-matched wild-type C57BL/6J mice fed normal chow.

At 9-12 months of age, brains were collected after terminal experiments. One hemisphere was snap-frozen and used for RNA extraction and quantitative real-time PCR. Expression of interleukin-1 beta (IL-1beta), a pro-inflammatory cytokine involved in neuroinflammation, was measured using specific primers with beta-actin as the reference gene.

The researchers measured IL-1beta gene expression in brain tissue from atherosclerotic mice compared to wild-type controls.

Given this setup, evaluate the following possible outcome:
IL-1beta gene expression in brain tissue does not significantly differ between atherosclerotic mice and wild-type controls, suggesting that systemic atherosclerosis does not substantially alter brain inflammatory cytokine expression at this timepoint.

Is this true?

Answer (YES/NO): NO